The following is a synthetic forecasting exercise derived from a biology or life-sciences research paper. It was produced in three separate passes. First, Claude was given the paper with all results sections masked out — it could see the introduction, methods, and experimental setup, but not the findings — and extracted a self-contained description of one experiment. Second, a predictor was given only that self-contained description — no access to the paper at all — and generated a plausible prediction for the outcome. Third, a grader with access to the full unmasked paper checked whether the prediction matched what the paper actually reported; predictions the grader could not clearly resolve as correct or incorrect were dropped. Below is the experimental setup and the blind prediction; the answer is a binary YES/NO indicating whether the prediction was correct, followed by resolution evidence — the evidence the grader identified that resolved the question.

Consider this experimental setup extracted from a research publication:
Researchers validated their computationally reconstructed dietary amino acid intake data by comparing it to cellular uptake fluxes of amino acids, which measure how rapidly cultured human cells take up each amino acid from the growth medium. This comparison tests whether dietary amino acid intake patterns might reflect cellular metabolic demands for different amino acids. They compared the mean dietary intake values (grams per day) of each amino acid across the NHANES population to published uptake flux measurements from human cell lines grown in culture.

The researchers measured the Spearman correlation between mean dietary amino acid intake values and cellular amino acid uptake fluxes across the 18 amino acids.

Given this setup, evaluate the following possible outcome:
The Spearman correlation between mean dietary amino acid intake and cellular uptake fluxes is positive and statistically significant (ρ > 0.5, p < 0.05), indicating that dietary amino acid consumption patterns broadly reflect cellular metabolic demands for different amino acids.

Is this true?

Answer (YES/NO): YES